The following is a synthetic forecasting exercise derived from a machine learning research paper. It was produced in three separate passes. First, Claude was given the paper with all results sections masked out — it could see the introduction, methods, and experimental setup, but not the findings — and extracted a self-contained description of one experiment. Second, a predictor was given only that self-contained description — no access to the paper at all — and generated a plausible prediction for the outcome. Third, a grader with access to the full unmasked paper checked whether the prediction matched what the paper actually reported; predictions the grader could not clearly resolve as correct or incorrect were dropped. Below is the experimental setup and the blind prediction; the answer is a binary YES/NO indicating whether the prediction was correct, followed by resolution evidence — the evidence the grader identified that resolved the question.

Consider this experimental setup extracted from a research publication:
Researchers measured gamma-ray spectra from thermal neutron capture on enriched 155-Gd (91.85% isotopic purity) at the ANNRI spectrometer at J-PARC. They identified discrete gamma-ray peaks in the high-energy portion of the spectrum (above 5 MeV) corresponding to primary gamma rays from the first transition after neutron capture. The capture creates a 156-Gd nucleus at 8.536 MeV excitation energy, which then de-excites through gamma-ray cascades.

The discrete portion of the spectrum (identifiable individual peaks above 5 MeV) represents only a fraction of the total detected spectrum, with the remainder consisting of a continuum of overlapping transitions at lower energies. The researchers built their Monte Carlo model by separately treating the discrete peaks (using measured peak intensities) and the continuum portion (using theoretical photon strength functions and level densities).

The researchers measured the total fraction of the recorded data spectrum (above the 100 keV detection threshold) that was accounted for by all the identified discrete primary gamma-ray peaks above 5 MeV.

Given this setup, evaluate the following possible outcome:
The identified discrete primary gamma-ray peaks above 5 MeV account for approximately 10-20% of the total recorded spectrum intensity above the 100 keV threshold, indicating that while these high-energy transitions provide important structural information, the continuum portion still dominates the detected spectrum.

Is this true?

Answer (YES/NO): NO